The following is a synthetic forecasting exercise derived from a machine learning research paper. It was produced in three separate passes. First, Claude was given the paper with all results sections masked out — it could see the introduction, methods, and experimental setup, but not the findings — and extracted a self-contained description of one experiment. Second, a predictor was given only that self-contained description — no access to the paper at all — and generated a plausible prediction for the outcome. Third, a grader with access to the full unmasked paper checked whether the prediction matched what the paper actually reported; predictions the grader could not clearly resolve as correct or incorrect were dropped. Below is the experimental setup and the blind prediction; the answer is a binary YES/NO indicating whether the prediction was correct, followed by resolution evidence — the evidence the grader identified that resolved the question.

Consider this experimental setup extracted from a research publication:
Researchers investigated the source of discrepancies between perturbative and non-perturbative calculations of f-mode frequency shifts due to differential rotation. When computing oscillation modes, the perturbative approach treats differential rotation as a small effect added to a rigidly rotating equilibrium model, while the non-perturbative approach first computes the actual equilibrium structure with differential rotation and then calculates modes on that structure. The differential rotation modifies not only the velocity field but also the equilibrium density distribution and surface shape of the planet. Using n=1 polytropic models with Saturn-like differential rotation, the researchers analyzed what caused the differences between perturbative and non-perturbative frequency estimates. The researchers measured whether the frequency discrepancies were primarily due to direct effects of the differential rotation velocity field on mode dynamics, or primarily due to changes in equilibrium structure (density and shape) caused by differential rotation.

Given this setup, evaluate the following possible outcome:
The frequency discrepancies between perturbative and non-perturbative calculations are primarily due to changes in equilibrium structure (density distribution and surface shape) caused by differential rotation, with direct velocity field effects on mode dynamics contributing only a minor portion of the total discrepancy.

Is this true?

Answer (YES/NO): YES